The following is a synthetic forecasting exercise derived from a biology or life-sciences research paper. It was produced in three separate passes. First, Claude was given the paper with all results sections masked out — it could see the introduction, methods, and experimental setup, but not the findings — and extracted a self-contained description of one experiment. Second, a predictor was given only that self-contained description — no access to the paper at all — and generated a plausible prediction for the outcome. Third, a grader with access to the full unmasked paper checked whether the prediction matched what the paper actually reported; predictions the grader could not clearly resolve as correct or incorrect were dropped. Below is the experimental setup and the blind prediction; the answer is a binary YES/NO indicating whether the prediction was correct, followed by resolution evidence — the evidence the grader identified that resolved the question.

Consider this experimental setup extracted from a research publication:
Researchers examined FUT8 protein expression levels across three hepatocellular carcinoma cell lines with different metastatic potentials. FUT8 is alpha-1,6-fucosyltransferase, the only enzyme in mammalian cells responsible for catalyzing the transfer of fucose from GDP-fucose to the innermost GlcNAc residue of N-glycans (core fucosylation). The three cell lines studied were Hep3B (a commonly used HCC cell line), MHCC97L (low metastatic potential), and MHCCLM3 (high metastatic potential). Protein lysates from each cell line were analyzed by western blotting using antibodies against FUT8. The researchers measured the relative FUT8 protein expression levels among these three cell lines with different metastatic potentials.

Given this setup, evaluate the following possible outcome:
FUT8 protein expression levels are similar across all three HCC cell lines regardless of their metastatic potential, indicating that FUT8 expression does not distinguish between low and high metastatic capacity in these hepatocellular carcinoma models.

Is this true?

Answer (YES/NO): NO